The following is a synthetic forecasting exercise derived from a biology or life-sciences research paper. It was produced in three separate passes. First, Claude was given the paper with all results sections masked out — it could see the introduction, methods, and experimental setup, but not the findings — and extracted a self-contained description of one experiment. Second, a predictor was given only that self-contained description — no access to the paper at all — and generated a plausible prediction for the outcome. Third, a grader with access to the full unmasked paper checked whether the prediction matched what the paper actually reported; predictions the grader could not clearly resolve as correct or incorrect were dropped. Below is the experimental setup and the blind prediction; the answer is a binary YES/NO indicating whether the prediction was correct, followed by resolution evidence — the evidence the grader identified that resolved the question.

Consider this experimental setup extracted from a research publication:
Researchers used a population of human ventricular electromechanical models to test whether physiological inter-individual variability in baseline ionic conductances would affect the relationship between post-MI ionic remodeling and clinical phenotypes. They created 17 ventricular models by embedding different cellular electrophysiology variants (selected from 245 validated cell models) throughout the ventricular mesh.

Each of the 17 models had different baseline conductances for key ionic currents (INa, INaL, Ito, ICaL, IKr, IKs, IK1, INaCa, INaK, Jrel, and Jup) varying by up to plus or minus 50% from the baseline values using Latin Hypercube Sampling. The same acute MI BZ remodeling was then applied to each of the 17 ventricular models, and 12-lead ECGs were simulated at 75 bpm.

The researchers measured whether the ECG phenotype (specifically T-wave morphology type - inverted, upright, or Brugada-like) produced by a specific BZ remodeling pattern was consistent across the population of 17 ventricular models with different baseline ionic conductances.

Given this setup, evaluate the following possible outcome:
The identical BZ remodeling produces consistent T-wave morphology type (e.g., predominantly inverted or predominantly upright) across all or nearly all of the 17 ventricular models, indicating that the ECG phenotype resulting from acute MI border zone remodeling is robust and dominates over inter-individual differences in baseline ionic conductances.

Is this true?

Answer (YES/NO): YES